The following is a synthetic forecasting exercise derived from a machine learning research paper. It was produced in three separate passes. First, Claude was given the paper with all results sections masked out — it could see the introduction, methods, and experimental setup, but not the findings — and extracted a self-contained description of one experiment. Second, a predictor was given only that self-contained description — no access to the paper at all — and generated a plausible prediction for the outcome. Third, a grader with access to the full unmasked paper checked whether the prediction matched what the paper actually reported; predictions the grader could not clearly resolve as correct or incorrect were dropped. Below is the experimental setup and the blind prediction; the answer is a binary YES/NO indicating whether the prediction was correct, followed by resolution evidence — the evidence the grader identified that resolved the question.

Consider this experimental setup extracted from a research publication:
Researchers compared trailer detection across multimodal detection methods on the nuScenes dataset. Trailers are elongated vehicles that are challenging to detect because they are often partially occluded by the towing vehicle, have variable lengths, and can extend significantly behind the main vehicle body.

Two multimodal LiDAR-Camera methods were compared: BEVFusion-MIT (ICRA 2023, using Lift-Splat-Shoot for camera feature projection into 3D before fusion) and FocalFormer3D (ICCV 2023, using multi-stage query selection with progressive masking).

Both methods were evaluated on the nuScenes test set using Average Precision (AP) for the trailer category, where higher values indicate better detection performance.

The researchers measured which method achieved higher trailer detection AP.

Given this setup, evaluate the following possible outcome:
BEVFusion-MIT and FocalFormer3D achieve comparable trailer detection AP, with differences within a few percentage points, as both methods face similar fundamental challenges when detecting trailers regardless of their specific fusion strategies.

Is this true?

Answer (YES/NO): YES